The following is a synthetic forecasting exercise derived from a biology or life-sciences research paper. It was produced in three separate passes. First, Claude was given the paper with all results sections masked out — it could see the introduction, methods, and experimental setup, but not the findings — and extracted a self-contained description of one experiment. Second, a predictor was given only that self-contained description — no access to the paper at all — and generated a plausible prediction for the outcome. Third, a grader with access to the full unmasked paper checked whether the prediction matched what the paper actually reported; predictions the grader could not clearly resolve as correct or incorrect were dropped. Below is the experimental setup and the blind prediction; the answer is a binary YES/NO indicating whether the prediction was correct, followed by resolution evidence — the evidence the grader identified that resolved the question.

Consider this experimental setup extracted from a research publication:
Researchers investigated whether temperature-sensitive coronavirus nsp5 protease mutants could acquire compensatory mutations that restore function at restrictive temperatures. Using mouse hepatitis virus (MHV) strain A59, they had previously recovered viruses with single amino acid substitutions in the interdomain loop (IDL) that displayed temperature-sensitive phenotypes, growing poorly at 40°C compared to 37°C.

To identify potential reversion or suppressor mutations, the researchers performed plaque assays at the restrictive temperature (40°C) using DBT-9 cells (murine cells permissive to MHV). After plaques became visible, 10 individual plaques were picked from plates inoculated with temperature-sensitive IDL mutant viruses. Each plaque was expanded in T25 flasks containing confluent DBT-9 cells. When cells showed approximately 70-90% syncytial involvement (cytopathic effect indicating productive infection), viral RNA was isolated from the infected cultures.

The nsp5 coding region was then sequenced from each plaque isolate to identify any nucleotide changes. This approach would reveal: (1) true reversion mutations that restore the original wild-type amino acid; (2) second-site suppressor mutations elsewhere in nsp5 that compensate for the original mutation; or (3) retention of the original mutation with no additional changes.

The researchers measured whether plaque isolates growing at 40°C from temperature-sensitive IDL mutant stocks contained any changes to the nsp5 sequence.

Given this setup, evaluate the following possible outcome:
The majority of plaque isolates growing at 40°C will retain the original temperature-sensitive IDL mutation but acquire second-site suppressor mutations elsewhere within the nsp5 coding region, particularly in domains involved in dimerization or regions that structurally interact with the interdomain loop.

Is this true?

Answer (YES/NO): NO